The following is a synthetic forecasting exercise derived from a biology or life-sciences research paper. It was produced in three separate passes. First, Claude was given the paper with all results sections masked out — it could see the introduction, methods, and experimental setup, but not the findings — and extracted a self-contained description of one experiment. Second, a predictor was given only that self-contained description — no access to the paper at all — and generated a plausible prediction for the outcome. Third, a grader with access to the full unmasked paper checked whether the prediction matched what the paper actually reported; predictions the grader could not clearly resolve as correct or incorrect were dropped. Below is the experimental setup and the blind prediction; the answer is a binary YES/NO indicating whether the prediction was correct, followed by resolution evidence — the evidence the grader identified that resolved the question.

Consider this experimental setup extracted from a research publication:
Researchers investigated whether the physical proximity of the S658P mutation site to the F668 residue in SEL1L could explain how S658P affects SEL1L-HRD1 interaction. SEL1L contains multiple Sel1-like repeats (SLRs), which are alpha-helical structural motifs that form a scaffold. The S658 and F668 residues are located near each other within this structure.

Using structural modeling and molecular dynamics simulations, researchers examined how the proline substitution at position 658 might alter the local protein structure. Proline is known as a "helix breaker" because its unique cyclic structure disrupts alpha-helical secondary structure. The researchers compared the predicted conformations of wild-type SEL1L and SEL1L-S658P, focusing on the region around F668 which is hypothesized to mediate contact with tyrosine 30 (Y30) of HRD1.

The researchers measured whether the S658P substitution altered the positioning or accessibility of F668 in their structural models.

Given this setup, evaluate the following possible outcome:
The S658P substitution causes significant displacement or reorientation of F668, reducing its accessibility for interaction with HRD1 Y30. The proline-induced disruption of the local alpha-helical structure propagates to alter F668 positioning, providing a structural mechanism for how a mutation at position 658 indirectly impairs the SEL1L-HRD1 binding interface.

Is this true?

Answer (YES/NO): NO